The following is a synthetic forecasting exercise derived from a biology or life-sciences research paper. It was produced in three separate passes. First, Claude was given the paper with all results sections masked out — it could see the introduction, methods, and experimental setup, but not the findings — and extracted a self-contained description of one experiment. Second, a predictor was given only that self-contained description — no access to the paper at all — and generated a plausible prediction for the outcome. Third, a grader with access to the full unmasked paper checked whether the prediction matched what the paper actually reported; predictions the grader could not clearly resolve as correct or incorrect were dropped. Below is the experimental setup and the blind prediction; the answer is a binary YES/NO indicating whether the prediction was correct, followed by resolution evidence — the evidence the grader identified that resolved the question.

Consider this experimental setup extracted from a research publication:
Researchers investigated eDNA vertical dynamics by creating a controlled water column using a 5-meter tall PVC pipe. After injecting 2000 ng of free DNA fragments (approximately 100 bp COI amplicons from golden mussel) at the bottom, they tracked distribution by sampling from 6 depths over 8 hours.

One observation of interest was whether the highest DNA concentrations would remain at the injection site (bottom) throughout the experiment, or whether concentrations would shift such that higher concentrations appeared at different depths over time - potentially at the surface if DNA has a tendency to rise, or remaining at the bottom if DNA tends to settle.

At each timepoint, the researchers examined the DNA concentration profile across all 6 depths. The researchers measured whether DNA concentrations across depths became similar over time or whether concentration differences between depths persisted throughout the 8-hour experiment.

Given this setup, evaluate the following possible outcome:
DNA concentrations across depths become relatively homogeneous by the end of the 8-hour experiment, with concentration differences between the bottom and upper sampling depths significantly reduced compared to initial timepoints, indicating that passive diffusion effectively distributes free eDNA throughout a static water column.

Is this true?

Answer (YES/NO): YES